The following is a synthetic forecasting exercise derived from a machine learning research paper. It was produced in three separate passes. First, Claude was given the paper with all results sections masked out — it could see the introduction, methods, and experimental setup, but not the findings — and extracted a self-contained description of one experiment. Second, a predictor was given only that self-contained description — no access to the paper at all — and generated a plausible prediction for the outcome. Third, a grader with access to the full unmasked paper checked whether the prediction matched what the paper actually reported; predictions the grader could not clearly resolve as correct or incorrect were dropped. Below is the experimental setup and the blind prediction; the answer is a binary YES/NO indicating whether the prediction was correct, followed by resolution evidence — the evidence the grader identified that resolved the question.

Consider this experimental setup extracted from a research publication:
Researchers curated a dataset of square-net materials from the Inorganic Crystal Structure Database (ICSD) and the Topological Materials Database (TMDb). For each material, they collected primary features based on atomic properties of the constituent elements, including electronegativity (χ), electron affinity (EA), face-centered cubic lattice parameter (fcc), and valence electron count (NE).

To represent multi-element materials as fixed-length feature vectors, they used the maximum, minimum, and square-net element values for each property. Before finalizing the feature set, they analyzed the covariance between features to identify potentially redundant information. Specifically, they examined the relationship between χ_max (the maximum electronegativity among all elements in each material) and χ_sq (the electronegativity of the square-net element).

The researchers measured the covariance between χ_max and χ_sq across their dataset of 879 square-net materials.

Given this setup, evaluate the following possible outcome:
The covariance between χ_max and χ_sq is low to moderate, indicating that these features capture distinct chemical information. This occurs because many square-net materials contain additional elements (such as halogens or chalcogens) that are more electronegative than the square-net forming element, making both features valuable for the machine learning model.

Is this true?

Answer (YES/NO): NO